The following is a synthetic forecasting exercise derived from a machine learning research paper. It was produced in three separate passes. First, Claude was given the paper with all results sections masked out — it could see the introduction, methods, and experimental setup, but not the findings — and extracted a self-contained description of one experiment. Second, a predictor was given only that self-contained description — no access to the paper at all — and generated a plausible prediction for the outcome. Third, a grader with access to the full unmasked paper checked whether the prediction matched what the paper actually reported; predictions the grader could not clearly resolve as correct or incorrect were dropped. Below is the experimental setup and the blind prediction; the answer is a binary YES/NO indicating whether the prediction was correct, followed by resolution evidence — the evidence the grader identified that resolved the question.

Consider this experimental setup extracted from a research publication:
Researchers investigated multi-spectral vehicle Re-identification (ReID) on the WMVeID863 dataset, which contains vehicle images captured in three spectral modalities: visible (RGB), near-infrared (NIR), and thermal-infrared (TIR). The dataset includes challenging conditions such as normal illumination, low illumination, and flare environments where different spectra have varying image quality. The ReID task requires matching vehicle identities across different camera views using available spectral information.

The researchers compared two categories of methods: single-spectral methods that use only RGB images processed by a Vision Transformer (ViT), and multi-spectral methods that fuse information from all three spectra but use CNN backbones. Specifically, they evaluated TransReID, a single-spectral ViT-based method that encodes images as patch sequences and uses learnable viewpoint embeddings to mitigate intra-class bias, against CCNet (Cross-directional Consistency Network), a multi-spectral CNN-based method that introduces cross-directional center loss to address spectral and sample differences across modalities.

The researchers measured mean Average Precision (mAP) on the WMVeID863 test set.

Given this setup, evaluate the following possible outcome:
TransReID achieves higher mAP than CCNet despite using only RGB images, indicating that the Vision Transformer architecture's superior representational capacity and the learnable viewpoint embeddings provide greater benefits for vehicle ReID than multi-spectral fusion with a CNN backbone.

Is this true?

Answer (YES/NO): YES